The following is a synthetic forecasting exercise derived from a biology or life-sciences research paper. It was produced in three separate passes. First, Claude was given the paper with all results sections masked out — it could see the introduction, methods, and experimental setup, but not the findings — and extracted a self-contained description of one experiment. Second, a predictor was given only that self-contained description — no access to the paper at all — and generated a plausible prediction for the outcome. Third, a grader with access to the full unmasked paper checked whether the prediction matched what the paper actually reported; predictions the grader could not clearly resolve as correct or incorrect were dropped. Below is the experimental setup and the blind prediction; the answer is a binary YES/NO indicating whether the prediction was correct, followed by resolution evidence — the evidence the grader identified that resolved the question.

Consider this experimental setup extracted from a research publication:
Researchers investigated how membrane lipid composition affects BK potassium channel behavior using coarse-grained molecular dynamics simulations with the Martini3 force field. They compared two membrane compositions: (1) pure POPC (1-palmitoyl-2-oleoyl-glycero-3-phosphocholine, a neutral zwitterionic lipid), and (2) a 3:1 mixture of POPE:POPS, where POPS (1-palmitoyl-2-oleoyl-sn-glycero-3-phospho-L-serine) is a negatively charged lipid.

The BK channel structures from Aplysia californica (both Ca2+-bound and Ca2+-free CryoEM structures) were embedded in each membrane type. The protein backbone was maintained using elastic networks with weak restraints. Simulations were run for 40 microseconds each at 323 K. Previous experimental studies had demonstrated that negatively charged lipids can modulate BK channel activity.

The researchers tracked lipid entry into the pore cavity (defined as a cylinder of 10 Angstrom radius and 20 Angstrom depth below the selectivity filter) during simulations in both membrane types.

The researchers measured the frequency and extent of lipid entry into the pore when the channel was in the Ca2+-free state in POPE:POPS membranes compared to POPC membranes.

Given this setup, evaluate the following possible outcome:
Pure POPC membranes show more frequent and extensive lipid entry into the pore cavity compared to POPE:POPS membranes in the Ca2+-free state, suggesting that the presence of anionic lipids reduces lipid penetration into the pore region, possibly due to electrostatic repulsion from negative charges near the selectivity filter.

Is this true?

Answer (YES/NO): YES